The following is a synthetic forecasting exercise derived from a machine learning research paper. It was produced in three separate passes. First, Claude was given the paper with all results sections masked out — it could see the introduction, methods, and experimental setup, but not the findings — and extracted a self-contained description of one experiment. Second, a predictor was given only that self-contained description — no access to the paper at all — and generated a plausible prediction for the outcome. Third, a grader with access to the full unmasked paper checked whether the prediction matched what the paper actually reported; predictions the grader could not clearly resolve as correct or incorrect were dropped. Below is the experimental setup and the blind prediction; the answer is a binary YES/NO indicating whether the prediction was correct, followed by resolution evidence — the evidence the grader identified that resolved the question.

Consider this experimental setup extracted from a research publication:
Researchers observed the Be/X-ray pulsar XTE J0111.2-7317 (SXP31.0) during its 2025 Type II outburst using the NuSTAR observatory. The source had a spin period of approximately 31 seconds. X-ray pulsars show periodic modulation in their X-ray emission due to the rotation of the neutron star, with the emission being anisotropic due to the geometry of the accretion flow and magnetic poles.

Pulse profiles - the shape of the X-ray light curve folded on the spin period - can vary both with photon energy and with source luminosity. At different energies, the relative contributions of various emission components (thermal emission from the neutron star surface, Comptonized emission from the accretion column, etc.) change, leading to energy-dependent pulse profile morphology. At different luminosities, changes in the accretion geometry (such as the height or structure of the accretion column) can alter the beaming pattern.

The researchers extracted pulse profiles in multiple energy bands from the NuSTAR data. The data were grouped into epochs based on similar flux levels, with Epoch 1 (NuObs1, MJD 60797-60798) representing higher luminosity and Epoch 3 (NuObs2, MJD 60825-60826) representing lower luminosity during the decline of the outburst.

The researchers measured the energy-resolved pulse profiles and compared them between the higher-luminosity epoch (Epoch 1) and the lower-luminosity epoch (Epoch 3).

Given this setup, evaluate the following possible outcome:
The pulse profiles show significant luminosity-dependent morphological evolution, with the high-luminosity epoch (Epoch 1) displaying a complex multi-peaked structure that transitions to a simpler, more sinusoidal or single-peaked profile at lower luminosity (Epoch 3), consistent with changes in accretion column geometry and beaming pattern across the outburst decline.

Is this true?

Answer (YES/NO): NO